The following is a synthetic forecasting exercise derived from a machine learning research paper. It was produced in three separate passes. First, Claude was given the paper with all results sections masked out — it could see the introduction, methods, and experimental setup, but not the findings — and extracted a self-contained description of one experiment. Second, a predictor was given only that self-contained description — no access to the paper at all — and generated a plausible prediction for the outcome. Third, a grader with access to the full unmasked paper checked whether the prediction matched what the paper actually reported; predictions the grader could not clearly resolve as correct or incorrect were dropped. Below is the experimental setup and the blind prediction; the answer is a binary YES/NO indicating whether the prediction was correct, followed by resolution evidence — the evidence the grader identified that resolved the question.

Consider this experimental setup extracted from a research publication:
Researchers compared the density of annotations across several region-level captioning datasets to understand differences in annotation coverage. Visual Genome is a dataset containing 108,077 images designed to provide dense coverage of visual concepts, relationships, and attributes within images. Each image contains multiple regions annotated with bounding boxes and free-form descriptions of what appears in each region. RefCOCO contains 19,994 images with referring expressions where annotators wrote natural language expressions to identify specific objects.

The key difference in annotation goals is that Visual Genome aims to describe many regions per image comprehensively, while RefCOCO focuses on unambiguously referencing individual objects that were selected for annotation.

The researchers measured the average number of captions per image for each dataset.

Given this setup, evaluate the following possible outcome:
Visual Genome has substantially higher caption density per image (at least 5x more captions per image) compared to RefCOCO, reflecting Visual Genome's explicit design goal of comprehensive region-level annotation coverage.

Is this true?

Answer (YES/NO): YES